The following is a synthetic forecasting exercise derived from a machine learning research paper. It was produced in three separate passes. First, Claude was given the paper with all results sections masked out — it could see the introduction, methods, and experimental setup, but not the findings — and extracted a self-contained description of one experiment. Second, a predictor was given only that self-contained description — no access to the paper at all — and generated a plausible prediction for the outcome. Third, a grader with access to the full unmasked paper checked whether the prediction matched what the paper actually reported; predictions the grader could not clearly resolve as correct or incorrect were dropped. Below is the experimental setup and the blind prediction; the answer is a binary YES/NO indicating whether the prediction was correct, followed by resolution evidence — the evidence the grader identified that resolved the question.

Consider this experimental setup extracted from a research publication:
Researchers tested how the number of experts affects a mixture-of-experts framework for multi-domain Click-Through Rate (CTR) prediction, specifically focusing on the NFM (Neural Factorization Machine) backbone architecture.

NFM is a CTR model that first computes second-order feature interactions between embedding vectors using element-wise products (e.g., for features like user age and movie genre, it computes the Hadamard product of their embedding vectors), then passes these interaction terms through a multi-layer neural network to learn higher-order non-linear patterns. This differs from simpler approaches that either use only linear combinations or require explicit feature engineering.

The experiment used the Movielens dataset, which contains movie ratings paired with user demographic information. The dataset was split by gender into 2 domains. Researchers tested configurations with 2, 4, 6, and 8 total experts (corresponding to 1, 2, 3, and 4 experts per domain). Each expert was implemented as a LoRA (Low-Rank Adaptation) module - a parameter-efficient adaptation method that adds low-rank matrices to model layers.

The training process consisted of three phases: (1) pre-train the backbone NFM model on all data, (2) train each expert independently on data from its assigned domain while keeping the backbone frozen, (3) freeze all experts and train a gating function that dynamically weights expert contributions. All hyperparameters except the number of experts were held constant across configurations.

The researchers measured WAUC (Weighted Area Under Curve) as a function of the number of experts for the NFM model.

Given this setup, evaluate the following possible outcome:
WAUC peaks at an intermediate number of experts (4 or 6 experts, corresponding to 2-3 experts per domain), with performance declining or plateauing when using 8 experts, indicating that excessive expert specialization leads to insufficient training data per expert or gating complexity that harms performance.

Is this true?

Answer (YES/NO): NO